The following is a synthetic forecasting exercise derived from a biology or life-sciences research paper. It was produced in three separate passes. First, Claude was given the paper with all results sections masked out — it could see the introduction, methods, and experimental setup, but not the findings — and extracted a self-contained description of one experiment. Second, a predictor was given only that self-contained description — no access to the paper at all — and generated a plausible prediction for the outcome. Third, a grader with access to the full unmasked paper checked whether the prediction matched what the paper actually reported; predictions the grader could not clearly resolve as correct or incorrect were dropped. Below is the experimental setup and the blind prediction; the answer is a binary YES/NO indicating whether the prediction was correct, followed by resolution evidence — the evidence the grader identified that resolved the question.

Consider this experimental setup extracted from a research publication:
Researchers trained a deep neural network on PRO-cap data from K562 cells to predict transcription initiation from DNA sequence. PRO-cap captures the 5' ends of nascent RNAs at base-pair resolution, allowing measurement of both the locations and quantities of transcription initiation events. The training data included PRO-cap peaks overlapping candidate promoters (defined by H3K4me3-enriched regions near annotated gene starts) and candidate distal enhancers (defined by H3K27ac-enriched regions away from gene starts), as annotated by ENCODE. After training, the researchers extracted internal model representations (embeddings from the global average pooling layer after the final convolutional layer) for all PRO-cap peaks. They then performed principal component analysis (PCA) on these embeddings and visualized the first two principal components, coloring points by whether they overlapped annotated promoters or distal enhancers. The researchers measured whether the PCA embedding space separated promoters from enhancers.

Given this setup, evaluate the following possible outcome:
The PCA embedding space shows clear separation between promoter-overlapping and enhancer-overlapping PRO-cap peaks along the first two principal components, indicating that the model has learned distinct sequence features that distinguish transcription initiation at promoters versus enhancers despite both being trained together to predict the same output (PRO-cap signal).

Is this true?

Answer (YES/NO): YES